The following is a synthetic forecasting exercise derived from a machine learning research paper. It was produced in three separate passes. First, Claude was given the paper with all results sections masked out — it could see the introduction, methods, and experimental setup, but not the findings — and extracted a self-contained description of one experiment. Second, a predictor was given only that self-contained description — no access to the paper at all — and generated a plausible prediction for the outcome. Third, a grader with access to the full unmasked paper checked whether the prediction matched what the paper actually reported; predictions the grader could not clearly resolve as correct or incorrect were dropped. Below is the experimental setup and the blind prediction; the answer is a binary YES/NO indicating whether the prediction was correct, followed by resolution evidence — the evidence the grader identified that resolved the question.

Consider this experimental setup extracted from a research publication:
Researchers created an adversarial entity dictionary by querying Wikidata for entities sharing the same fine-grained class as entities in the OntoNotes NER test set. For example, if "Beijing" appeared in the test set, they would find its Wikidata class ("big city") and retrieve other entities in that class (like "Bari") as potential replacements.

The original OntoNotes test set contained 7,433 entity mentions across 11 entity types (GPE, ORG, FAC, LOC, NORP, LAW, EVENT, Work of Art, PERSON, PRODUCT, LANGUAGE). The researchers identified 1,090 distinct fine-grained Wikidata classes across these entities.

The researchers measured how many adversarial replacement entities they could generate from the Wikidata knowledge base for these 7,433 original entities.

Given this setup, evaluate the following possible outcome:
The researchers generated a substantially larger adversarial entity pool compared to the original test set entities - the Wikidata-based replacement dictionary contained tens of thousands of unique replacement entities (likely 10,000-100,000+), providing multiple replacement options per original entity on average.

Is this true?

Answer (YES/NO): YES